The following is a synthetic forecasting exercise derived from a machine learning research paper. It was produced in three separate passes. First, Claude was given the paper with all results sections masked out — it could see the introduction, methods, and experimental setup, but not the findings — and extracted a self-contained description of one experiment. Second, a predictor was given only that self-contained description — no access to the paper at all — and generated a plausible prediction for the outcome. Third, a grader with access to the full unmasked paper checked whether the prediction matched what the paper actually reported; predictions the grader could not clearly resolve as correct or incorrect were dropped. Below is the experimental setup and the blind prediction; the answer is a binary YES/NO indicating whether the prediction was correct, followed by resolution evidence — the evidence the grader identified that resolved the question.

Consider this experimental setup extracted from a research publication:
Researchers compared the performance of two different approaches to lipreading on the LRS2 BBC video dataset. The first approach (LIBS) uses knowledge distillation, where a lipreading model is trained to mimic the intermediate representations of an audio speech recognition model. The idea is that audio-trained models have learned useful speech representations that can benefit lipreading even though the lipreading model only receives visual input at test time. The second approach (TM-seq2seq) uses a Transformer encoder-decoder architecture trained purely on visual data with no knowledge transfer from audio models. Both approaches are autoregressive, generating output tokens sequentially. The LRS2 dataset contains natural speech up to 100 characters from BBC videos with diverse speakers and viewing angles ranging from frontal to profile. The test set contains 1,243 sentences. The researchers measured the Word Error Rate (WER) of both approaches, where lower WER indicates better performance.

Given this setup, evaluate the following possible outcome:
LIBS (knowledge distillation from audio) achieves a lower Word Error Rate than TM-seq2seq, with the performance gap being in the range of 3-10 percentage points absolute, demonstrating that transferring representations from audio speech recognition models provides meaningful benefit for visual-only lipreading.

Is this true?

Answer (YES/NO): NO